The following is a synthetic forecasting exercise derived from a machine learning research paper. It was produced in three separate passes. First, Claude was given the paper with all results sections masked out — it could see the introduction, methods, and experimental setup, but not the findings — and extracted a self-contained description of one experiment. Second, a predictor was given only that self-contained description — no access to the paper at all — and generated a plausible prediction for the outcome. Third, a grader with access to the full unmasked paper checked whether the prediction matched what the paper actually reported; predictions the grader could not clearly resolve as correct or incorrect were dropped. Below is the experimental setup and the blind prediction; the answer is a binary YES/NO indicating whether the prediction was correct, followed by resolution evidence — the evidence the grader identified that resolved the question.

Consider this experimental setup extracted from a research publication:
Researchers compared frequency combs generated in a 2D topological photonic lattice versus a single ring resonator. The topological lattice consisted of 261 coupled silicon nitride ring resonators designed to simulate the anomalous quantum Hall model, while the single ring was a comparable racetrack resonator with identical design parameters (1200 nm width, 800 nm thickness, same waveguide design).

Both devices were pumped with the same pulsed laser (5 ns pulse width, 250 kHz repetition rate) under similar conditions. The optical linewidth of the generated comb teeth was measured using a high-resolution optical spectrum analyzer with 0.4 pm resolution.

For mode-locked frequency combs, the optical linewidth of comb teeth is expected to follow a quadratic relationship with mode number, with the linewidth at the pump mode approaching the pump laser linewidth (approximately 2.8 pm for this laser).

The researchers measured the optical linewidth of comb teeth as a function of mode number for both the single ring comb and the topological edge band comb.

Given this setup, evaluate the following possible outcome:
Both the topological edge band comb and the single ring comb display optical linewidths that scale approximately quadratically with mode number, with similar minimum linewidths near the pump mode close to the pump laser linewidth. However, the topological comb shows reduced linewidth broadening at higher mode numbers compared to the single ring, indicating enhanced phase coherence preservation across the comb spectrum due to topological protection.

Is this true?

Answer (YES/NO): NO